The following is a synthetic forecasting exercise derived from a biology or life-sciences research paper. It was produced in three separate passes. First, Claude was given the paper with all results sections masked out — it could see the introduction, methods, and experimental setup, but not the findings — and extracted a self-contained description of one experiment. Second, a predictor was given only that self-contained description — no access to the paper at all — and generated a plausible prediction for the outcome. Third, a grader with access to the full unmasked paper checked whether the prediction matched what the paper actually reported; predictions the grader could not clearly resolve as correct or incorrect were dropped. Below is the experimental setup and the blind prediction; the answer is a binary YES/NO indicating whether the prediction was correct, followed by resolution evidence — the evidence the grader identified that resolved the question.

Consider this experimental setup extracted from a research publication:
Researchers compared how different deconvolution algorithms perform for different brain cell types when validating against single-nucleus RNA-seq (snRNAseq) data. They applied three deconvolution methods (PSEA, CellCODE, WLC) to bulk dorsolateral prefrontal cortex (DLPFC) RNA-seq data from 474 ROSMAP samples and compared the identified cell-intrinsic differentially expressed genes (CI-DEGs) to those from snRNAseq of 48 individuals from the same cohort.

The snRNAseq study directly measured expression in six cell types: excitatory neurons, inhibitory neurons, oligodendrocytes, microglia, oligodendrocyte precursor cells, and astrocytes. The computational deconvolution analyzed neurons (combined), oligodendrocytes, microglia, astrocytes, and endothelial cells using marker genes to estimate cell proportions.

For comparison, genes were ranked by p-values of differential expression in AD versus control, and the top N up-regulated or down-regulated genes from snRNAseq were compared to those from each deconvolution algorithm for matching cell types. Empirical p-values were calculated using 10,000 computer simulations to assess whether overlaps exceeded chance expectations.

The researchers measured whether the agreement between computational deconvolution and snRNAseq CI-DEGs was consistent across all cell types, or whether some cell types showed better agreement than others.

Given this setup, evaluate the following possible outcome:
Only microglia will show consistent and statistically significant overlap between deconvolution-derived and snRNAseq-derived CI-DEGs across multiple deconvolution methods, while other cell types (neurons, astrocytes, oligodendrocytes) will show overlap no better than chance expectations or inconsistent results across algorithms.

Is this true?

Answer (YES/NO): NO